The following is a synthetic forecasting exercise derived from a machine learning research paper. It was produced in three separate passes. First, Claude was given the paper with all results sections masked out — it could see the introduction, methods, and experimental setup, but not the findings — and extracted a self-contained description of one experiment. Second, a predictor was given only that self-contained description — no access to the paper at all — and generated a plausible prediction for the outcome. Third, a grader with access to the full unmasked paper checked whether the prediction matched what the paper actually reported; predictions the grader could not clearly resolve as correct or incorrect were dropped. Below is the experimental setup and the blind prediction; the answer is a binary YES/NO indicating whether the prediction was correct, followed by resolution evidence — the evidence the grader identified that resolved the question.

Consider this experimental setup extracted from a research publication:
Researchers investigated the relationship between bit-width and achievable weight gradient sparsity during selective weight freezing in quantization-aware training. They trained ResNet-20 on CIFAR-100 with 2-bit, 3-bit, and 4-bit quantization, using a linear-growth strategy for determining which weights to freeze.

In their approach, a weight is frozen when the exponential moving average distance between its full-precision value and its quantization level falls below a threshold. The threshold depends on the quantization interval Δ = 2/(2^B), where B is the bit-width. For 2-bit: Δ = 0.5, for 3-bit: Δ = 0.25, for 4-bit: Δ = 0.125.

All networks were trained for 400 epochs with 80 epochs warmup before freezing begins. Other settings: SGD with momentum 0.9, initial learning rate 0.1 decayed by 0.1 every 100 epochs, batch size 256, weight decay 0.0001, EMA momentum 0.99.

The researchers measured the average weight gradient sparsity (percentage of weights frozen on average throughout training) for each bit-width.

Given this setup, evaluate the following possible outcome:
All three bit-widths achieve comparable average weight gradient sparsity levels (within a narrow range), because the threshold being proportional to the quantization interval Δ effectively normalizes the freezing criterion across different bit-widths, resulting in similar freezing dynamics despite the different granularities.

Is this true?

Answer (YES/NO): YES